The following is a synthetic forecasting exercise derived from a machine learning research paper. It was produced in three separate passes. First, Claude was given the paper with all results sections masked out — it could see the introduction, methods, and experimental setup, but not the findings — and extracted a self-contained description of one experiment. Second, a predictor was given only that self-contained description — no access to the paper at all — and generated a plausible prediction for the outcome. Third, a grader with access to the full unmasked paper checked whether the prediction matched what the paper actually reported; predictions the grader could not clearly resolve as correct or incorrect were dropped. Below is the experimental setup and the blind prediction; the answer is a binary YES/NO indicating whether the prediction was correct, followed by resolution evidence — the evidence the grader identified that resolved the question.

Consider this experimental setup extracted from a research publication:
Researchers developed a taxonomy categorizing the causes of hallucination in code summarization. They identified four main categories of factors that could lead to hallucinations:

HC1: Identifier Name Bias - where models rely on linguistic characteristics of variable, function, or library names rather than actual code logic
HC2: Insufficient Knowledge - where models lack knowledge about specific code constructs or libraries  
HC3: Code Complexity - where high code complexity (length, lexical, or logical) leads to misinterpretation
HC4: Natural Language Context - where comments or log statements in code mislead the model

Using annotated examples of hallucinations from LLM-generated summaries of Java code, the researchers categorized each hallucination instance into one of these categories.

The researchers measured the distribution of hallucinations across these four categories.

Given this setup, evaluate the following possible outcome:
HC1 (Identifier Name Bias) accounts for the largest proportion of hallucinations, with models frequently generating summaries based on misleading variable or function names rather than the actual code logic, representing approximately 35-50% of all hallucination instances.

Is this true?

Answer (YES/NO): NO